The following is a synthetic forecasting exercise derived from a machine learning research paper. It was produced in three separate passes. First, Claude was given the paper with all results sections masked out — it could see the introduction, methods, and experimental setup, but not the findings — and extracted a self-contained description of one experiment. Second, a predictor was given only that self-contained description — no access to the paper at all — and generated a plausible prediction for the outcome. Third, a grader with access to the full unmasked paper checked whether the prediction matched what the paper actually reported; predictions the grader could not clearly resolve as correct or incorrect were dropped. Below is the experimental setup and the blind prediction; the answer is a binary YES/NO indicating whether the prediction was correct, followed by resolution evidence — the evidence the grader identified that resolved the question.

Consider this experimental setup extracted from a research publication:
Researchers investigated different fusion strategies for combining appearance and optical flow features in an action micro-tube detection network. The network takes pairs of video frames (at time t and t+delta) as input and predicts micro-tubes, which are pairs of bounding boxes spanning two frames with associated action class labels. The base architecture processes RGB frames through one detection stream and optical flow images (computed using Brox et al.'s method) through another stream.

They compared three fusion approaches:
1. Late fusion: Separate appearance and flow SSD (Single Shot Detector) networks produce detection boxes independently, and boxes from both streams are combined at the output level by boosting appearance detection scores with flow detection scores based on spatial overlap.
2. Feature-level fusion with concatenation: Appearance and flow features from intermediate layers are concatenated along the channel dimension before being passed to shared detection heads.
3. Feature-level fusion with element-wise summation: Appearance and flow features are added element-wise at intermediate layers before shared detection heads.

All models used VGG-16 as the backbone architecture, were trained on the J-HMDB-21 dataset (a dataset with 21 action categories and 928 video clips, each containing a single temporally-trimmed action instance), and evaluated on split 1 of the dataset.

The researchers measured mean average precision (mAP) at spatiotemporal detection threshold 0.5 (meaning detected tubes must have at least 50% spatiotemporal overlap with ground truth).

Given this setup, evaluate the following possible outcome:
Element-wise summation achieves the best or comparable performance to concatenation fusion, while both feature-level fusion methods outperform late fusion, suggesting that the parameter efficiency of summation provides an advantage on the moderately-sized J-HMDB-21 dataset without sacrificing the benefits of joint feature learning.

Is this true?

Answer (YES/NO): NO